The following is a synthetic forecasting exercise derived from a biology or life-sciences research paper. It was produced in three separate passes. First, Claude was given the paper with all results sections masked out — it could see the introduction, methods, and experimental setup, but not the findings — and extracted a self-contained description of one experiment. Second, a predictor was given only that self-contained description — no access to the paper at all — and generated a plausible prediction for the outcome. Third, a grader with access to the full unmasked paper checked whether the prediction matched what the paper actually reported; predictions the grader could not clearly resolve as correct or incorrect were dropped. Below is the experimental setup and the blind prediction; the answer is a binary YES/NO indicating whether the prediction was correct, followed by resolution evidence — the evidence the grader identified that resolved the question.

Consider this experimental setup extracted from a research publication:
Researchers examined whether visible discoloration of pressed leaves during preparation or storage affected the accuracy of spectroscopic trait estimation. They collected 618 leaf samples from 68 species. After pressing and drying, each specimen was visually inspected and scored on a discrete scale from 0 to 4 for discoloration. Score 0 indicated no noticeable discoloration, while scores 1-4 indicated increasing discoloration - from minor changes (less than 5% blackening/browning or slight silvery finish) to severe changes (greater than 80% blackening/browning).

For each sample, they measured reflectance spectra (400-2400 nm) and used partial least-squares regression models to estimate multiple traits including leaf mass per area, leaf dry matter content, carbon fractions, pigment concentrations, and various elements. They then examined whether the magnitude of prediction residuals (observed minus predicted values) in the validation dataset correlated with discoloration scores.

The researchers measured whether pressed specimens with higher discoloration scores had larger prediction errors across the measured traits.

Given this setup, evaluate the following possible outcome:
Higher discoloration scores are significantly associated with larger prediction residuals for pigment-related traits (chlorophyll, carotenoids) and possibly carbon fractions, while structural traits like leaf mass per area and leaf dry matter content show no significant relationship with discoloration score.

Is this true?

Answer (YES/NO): NO